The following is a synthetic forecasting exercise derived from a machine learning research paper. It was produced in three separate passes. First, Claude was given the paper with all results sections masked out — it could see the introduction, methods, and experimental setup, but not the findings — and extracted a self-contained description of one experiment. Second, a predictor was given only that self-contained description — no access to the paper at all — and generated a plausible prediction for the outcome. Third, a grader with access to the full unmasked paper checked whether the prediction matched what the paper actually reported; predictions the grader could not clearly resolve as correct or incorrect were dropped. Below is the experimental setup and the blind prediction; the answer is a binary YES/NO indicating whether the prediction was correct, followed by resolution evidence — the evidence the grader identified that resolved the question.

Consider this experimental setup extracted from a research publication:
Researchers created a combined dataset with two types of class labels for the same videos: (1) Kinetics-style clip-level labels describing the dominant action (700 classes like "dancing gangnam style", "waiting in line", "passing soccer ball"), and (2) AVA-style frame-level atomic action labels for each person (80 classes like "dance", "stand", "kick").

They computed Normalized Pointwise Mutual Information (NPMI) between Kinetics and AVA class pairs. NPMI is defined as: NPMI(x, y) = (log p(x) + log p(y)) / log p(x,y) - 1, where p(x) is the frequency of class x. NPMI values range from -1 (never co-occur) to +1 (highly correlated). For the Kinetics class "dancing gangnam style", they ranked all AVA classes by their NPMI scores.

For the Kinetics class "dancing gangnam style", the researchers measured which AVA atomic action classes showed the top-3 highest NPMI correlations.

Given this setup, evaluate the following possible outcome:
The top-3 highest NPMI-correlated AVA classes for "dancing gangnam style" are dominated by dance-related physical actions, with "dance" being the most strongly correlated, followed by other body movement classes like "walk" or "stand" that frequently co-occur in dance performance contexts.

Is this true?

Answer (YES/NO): NO